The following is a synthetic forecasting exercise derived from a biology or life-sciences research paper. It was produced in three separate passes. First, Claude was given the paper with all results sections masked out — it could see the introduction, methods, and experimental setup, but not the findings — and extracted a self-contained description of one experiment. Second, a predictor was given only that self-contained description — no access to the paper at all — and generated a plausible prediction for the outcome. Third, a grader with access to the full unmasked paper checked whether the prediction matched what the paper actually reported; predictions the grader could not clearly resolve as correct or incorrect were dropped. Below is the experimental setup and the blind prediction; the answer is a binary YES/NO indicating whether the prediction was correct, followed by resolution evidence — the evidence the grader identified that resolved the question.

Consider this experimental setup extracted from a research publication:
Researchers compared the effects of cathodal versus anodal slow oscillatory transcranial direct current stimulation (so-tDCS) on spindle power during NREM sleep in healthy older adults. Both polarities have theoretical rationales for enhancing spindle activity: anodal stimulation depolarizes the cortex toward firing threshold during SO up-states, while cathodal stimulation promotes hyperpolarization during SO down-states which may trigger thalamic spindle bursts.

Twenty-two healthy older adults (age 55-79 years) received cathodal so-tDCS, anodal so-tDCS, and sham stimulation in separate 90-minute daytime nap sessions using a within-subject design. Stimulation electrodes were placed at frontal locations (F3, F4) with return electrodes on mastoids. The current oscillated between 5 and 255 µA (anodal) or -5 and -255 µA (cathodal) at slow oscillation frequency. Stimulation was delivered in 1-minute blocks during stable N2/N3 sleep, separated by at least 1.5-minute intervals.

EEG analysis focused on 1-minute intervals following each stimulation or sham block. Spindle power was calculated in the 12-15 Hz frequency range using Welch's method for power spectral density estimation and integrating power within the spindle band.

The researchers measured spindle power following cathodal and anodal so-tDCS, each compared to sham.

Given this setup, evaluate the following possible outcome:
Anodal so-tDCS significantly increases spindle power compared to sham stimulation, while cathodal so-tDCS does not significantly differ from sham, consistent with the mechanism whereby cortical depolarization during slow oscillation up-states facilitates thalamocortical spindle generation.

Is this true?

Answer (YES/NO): NO